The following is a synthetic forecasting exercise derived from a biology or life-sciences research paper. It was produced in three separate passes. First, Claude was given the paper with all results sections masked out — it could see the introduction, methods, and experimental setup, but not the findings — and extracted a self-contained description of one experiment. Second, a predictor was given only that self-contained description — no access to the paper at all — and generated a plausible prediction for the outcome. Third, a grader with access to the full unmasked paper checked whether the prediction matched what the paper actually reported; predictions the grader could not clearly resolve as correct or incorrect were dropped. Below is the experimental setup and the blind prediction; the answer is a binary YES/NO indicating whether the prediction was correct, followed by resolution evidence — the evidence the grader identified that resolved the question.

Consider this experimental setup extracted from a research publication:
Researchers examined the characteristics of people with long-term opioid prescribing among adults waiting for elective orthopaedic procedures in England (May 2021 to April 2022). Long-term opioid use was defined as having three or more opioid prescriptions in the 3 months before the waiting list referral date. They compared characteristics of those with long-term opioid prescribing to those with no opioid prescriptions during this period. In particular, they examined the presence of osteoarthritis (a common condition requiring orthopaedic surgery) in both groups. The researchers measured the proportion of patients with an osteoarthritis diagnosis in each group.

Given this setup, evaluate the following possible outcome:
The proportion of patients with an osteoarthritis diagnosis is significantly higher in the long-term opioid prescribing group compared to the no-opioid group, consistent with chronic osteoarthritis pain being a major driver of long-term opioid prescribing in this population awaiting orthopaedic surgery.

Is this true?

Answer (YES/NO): YES